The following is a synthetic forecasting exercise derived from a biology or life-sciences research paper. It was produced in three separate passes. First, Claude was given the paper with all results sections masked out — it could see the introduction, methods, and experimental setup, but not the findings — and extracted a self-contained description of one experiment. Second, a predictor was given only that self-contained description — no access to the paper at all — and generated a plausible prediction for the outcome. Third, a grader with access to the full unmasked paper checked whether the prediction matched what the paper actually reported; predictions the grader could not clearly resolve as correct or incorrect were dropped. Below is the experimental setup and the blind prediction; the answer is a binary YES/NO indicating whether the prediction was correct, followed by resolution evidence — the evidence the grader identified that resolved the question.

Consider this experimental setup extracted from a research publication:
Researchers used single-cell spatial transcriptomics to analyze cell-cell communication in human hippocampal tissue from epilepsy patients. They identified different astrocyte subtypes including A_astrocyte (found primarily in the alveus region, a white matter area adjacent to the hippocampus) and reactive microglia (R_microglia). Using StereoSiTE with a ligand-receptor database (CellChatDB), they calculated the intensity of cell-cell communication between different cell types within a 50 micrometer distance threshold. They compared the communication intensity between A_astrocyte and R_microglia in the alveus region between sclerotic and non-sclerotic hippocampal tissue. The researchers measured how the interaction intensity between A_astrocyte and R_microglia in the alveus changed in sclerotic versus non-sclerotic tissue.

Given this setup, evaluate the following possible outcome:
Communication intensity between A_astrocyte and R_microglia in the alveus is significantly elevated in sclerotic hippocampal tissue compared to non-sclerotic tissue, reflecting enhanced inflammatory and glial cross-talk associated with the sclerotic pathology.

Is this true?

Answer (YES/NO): YES